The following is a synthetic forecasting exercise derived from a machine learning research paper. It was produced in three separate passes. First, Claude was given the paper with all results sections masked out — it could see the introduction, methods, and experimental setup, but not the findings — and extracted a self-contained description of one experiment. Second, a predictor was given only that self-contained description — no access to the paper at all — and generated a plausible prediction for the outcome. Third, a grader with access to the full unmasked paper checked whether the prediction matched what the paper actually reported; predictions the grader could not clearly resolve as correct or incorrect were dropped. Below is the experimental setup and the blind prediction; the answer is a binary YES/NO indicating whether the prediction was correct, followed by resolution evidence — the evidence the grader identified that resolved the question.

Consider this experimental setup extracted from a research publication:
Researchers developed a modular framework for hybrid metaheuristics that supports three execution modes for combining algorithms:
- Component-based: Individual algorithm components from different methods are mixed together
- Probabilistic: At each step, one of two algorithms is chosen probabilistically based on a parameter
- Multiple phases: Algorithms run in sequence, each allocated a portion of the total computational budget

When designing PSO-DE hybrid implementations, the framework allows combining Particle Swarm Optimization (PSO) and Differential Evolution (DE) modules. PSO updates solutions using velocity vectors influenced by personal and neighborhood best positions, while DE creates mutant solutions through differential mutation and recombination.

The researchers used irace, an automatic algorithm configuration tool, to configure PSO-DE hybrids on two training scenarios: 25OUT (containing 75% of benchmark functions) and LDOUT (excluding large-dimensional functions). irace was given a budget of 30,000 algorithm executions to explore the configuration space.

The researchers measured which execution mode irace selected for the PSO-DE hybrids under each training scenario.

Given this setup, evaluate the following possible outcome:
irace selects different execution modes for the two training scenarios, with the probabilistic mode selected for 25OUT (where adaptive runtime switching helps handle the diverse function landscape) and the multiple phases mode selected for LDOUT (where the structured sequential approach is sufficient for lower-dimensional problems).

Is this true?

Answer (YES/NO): NO